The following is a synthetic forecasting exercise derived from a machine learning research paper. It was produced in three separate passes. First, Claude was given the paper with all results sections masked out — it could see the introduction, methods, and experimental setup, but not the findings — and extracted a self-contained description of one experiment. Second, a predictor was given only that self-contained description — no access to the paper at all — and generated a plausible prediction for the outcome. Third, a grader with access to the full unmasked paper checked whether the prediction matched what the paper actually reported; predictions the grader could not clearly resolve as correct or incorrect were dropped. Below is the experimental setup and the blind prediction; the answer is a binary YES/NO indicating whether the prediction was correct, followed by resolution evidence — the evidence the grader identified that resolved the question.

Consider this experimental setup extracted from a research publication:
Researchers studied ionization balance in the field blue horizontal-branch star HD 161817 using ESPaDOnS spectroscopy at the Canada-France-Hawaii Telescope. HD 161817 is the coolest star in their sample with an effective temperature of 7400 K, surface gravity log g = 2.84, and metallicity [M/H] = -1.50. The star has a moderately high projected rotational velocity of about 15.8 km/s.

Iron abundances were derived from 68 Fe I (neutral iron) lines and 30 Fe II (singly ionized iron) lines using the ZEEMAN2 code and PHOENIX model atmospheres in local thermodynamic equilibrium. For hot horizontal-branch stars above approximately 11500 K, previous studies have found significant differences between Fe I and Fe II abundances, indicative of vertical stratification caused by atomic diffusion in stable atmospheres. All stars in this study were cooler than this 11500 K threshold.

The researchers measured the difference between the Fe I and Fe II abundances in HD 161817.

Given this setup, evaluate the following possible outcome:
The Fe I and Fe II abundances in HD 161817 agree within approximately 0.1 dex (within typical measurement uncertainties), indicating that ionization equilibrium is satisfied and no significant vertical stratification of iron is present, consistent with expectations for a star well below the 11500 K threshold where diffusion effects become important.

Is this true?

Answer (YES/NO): YES